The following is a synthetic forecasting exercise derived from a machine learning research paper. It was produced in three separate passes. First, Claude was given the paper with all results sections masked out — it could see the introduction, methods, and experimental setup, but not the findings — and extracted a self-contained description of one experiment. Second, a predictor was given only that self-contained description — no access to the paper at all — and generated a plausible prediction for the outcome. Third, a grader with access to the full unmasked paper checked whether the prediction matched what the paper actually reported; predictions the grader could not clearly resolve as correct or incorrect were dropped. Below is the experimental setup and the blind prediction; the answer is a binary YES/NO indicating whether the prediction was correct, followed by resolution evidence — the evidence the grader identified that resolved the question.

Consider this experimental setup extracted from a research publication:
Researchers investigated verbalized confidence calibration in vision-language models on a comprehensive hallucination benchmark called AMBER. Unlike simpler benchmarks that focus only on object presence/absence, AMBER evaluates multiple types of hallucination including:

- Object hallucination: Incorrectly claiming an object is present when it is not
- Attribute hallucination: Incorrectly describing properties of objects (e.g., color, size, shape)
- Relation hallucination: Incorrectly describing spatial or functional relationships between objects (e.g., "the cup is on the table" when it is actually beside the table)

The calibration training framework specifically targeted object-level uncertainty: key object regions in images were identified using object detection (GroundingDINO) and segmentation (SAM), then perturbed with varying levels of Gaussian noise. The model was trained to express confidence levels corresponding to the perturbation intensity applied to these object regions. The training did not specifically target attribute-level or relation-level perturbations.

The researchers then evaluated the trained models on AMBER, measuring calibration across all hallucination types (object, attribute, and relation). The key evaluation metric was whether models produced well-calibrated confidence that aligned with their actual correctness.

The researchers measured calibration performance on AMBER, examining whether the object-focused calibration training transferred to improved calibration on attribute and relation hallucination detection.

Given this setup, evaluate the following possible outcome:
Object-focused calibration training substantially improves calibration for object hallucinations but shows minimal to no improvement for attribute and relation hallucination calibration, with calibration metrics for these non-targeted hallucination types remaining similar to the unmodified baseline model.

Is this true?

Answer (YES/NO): NO